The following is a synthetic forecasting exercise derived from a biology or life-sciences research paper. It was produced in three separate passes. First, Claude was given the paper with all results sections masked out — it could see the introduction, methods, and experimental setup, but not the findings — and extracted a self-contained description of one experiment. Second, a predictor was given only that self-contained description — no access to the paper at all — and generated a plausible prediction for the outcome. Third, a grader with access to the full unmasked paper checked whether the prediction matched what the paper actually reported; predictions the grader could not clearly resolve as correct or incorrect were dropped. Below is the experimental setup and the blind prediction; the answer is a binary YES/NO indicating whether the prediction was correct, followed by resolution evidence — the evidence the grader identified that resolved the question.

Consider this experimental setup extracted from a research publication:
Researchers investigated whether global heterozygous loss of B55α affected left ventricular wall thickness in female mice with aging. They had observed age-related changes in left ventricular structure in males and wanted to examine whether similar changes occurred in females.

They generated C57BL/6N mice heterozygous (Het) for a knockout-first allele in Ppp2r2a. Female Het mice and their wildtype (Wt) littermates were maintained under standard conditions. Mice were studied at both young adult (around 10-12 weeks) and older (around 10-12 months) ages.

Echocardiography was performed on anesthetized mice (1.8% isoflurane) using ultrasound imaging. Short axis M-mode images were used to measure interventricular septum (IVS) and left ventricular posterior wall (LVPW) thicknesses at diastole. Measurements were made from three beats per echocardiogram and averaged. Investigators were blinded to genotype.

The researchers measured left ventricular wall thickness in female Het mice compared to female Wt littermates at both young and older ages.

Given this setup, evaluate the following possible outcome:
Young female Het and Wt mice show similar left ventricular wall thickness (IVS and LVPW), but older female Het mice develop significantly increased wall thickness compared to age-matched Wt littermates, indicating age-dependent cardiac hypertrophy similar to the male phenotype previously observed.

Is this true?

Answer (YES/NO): NO